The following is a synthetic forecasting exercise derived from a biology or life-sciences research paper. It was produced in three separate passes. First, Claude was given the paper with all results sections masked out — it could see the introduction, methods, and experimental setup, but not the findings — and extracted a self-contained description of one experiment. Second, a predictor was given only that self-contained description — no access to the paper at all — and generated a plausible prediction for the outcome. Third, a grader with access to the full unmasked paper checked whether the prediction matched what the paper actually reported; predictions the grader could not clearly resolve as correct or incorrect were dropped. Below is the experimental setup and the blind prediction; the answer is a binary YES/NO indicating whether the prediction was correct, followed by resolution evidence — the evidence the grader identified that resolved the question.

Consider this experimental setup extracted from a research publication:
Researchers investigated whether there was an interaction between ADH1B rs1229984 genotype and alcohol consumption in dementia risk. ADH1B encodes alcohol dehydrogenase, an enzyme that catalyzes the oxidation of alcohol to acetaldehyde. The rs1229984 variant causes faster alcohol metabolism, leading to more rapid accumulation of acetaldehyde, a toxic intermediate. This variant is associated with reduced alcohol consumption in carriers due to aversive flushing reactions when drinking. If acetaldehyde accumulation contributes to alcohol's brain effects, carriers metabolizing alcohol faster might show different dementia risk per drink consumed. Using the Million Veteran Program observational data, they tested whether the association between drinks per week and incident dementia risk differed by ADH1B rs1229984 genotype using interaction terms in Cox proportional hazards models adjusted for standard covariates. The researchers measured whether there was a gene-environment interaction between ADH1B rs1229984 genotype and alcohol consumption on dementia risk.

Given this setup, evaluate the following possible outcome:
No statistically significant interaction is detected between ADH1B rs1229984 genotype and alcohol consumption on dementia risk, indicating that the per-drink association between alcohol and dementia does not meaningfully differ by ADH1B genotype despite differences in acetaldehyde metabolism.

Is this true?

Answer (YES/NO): YES